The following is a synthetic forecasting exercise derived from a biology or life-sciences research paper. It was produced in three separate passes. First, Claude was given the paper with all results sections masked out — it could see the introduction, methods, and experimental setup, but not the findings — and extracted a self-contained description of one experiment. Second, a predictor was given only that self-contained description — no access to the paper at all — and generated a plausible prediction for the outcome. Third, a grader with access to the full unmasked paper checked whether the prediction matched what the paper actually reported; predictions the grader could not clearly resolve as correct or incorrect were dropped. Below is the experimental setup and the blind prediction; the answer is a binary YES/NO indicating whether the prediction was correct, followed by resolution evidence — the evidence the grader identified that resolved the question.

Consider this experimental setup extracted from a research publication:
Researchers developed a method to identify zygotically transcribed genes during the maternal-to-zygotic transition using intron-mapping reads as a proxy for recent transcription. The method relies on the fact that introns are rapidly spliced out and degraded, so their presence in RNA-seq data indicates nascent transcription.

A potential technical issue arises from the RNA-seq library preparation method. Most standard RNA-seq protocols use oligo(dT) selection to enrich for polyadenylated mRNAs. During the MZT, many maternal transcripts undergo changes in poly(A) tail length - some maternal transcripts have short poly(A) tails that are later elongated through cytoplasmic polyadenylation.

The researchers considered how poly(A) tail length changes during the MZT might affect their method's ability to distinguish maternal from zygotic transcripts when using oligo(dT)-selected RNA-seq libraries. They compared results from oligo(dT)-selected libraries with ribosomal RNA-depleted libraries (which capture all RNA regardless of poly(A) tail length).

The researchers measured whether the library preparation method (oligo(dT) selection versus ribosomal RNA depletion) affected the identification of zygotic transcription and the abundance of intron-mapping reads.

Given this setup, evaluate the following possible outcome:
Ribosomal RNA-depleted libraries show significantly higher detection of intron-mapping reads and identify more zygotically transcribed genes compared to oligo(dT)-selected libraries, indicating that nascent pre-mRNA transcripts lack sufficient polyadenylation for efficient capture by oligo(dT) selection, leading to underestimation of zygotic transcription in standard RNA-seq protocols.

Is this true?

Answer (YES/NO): NO